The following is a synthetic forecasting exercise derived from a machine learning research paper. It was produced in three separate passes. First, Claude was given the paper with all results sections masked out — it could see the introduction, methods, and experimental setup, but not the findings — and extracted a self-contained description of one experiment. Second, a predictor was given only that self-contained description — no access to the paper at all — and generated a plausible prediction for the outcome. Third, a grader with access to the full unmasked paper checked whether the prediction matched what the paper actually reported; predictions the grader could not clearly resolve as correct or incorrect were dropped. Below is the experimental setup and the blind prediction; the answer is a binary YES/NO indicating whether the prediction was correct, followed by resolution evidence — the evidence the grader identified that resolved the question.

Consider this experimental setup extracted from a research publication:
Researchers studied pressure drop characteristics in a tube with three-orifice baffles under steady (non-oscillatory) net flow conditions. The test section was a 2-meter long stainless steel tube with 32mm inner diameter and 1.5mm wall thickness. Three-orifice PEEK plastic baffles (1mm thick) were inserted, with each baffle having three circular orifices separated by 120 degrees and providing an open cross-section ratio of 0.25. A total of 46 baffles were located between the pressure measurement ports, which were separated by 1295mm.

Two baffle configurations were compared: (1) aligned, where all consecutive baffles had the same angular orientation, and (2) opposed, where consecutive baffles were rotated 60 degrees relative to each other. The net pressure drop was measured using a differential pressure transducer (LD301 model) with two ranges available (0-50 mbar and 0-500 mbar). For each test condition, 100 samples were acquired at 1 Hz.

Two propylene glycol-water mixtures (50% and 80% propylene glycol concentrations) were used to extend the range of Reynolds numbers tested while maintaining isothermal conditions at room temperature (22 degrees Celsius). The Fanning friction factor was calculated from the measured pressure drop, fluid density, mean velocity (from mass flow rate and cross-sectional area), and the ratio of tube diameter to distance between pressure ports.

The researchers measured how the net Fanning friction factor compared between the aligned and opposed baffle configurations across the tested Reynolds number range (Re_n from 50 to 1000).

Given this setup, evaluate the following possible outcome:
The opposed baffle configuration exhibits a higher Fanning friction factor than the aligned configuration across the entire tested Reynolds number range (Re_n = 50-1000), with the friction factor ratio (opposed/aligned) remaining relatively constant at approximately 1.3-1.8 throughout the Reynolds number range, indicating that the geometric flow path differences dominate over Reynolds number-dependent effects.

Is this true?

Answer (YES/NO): NO